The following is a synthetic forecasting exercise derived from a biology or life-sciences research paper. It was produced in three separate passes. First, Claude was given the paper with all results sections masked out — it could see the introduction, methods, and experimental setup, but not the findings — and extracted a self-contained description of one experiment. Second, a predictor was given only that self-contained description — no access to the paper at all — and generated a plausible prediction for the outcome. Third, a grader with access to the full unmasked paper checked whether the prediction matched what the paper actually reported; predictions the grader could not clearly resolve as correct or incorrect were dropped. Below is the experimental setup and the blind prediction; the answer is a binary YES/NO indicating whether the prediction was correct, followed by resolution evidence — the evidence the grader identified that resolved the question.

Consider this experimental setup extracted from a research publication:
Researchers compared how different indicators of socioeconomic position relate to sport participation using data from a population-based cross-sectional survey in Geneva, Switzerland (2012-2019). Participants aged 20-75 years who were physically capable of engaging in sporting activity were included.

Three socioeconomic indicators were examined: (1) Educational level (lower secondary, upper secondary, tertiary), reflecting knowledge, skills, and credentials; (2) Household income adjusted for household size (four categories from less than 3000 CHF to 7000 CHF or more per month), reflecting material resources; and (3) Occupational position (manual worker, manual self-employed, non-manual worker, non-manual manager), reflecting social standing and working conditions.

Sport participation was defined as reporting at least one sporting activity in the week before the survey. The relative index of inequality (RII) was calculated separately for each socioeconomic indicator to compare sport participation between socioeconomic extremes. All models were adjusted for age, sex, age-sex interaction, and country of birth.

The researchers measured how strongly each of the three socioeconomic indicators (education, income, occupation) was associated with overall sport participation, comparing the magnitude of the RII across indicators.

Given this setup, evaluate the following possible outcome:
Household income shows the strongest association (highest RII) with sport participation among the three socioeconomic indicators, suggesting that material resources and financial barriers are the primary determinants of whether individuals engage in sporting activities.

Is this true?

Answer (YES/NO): NO